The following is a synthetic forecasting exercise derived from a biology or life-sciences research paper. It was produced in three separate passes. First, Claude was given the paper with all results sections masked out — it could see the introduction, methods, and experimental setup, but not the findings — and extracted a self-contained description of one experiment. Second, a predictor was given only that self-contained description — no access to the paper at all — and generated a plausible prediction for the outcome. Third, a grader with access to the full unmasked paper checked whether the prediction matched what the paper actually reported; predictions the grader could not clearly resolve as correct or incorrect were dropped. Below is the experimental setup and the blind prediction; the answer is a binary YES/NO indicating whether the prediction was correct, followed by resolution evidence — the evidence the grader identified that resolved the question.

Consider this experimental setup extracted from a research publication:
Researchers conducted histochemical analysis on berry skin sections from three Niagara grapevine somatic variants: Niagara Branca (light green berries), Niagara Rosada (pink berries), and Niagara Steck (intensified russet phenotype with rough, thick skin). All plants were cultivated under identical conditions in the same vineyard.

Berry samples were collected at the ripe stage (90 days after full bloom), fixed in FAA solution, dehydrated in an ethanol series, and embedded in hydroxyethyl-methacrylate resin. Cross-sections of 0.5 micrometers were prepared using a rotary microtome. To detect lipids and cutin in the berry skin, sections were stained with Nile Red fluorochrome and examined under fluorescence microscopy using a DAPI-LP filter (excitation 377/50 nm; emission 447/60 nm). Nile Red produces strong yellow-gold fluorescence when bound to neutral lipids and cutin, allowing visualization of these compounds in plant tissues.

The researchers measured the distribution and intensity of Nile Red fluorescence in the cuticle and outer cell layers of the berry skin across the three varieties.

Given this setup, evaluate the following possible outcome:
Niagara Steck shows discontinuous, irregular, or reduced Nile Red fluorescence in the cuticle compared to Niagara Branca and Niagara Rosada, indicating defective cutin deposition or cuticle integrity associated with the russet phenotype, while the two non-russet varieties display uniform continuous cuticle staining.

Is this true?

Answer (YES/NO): YES